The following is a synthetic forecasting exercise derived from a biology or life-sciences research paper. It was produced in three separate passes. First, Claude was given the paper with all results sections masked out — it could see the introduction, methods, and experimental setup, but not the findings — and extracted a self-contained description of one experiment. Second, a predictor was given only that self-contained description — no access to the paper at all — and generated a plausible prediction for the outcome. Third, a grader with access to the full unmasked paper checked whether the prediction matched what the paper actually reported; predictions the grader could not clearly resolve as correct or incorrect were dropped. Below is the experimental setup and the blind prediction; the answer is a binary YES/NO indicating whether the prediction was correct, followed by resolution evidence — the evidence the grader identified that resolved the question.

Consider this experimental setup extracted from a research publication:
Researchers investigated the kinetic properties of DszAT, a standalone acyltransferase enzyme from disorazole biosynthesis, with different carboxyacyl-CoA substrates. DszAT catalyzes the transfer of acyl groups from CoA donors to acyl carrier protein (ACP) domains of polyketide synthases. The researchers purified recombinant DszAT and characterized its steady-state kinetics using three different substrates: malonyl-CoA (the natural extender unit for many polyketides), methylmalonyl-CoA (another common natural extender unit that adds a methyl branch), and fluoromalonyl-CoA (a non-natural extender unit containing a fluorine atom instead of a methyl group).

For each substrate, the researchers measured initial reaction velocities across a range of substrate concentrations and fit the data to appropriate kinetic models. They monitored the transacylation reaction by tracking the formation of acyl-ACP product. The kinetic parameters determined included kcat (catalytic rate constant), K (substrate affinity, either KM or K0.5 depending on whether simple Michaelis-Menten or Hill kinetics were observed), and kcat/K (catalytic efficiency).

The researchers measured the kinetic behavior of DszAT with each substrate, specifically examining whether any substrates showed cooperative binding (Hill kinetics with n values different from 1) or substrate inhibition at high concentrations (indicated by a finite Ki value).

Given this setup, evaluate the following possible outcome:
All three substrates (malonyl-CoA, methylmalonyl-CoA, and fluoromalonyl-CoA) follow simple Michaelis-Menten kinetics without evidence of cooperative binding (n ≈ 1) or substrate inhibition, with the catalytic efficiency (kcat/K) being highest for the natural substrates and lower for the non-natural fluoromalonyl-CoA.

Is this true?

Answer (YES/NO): NO